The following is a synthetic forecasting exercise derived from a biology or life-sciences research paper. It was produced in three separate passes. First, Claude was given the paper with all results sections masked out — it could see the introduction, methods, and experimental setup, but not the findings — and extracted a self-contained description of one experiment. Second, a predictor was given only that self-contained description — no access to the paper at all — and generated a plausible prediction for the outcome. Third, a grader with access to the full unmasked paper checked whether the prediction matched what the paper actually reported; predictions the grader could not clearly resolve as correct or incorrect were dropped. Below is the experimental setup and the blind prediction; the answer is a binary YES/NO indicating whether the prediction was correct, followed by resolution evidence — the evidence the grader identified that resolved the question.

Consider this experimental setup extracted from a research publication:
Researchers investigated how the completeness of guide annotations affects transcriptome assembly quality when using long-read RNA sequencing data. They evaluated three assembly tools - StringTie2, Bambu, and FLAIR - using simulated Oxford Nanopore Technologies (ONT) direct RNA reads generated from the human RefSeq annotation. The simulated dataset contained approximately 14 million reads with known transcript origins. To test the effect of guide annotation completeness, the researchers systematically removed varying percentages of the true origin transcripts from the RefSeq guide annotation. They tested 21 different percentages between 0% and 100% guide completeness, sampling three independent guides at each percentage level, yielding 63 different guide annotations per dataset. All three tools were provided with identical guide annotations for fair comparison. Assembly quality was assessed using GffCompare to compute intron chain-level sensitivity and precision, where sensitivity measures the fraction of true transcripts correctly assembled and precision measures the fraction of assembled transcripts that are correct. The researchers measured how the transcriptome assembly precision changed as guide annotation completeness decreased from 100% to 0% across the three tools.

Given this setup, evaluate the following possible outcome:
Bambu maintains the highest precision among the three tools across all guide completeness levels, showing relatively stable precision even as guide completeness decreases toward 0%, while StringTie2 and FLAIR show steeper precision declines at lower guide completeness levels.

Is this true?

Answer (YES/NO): NO